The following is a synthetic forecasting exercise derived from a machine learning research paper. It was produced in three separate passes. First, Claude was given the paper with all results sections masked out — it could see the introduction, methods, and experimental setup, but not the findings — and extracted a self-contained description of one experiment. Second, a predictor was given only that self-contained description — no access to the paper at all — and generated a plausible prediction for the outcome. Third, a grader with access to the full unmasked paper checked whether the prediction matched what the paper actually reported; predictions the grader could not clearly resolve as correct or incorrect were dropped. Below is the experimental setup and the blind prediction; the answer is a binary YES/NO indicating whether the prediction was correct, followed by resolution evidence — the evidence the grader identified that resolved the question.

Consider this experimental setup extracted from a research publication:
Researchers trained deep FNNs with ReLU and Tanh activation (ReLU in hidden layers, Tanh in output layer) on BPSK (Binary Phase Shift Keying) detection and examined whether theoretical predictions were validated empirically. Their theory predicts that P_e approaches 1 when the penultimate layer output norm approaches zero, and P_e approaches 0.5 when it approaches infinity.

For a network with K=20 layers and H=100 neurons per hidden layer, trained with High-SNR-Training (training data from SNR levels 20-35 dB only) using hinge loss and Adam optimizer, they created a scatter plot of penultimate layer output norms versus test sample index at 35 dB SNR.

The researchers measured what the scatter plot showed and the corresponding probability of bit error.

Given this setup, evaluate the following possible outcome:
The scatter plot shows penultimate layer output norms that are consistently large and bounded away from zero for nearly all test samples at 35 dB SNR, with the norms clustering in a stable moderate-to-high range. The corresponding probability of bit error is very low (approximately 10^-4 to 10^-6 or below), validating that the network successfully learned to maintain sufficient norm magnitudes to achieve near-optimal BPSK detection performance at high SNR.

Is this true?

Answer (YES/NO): NO